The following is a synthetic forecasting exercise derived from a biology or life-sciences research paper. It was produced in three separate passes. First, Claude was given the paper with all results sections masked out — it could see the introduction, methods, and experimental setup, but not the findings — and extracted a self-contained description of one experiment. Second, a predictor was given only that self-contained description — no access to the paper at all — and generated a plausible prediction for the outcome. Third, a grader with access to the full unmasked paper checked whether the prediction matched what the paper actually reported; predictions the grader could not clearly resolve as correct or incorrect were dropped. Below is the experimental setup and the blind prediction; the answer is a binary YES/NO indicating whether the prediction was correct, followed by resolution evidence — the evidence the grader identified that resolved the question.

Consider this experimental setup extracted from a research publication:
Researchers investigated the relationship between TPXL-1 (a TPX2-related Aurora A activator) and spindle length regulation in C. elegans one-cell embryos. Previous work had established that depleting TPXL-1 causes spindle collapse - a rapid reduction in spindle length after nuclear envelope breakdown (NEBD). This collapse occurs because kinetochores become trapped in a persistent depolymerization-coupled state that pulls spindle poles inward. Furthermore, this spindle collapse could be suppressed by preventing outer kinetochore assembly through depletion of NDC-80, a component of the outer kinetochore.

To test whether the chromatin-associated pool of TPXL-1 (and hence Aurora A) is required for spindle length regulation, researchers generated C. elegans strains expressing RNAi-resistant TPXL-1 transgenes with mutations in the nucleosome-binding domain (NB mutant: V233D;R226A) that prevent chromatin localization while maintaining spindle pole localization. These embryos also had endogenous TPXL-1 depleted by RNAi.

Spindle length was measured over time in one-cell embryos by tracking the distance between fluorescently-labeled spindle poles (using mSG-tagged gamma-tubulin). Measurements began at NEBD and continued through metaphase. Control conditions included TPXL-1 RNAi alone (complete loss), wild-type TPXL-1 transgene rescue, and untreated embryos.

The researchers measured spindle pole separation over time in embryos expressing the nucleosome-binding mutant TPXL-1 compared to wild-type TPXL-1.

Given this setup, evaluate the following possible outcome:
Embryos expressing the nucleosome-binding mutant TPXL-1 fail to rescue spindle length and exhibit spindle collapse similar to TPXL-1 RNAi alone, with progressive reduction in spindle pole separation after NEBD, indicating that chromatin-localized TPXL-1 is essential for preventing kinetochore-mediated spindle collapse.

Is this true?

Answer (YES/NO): NO